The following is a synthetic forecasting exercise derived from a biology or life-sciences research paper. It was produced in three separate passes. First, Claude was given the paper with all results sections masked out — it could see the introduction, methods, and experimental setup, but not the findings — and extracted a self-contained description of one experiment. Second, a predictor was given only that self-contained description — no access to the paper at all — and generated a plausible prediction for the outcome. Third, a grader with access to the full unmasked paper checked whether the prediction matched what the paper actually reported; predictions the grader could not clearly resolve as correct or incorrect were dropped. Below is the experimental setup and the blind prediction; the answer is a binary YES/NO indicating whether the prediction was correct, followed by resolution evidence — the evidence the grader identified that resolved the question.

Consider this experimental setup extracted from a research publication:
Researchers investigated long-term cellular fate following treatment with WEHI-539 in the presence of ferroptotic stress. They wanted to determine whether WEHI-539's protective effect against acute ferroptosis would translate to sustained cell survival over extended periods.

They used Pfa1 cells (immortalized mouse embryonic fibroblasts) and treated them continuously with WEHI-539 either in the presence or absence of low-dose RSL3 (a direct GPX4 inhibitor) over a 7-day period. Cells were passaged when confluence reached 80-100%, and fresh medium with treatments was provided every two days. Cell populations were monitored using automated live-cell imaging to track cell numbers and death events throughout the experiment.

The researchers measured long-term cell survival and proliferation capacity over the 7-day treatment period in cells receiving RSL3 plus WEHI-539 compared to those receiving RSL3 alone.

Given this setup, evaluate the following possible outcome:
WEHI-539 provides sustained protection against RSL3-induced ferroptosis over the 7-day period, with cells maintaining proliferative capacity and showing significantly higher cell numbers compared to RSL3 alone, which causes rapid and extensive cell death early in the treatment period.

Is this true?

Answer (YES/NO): YES